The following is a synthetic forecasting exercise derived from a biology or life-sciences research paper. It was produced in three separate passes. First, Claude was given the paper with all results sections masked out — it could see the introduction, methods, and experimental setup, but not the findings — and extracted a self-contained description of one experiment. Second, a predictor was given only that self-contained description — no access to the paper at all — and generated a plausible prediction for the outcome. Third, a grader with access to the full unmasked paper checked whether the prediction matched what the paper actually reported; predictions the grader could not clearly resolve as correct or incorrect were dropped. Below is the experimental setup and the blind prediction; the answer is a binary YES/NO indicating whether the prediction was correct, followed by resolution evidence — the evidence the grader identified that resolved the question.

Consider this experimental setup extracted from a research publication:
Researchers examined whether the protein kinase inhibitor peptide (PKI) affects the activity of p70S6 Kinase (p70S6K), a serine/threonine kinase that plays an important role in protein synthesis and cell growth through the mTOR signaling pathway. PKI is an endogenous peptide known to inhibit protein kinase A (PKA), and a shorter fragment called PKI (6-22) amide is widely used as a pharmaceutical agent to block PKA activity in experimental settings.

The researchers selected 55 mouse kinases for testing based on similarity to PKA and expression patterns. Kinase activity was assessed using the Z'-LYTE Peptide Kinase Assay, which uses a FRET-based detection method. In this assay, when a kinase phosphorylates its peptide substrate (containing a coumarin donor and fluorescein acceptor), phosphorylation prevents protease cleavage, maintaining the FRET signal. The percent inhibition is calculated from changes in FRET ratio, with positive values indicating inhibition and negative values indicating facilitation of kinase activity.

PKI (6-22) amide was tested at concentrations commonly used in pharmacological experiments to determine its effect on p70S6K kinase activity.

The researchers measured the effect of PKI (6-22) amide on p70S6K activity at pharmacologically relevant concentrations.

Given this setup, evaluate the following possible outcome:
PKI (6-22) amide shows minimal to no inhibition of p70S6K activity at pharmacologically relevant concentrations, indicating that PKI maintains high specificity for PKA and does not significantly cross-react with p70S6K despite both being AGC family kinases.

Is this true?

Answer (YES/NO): NO